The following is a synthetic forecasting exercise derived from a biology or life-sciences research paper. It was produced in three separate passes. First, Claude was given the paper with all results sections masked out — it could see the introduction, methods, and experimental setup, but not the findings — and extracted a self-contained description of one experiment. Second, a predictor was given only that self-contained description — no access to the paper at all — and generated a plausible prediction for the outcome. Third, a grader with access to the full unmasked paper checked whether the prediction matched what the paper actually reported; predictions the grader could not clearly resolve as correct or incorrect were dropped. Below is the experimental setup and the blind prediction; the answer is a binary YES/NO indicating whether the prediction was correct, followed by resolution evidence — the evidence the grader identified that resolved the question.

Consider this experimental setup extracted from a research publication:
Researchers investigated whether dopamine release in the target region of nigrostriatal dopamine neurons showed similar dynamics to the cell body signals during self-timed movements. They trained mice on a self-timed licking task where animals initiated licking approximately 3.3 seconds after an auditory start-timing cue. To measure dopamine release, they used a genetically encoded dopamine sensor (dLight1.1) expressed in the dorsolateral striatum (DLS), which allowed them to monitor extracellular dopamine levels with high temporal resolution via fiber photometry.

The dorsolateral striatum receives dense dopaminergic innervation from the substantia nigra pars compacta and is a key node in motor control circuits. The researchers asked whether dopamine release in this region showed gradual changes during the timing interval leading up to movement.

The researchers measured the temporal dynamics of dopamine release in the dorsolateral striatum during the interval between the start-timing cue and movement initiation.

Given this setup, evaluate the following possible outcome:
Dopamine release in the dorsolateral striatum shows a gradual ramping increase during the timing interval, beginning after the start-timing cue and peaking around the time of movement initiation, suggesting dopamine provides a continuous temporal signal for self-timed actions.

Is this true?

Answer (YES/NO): YES